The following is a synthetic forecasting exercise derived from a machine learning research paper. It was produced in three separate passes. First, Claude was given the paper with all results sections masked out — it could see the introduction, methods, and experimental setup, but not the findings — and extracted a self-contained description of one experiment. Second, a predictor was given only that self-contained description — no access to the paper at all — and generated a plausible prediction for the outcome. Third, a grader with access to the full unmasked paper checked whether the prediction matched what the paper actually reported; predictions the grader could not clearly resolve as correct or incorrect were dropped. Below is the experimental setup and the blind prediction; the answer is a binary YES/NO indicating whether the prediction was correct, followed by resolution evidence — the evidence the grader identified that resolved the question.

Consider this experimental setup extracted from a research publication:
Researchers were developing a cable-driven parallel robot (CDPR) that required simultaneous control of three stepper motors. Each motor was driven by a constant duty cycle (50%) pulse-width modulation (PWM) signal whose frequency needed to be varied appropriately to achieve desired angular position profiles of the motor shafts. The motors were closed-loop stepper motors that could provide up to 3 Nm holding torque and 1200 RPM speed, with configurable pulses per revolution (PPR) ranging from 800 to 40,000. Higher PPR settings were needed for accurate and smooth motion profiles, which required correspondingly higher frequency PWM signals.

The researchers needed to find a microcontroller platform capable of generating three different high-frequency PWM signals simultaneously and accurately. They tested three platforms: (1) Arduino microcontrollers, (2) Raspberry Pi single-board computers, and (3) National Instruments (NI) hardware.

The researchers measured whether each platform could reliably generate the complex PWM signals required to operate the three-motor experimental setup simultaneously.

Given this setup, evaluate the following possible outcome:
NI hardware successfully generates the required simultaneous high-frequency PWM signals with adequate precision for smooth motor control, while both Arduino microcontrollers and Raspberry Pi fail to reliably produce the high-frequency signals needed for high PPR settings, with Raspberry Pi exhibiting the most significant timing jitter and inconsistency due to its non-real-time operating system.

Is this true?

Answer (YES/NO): NO